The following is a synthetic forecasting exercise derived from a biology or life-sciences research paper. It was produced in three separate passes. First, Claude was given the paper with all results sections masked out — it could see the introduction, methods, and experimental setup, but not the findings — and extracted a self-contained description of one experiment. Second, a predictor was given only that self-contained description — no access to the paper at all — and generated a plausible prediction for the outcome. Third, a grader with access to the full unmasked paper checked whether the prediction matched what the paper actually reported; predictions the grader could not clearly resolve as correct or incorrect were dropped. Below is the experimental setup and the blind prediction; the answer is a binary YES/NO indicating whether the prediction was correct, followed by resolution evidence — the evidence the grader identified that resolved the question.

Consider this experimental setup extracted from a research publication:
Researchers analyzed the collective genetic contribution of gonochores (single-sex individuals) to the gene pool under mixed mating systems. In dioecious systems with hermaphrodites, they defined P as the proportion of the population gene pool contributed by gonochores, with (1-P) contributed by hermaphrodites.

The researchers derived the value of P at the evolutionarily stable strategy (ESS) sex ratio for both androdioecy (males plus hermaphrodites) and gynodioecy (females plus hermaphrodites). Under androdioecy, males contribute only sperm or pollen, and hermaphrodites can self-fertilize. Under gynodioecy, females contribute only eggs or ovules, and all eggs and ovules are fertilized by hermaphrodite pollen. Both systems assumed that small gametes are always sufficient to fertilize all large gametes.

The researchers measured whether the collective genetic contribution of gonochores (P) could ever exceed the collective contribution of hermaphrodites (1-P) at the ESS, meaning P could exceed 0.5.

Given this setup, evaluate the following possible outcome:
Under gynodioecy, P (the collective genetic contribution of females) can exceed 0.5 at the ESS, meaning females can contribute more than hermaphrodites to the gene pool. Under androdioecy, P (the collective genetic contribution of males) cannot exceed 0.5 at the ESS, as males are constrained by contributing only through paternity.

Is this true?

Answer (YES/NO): NO